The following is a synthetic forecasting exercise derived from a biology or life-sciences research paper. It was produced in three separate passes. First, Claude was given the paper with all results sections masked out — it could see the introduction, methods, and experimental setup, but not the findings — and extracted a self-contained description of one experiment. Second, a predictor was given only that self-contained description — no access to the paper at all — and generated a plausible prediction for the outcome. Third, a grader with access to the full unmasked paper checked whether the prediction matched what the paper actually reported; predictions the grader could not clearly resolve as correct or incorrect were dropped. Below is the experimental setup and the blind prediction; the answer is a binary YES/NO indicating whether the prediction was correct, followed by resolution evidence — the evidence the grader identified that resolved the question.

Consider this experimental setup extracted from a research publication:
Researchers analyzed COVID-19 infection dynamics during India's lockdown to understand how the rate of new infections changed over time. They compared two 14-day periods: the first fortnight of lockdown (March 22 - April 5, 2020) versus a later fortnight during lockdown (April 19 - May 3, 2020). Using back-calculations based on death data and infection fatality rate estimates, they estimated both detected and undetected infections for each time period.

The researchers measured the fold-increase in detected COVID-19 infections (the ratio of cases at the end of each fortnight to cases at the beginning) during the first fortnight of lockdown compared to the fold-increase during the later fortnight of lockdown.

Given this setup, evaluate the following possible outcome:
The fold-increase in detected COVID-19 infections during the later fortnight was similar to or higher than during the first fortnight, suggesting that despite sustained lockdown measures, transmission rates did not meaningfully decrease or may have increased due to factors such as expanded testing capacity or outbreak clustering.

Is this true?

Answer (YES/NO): NO